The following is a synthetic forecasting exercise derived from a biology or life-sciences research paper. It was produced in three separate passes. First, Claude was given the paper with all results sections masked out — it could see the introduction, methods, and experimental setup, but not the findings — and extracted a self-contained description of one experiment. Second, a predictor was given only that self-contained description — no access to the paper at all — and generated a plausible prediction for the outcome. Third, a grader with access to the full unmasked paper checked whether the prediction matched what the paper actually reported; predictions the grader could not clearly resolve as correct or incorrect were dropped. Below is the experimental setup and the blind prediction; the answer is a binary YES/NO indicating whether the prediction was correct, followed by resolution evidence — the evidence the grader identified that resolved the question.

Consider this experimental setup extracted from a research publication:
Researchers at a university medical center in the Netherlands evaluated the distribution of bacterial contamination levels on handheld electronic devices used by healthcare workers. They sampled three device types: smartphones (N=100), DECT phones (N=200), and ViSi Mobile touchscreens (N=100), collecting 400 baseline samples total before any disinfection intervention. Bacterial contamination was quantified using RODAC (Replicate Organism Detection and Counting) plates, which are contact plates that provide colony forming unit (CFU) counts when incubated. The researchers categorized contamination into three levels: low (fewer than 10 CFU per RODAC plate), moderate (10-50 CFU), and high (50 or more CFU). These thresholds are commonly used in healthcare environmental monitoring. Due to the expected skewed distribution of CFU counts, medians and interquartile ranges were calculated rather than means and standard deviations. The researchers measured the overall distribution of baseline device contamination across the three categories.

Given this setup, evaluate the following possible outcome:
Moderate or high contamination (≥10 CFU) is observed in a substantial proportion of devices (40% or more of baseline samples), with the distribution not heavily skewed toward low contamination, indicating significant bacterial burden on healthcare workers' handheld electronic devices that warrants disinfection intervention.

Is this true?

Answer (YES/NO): YES